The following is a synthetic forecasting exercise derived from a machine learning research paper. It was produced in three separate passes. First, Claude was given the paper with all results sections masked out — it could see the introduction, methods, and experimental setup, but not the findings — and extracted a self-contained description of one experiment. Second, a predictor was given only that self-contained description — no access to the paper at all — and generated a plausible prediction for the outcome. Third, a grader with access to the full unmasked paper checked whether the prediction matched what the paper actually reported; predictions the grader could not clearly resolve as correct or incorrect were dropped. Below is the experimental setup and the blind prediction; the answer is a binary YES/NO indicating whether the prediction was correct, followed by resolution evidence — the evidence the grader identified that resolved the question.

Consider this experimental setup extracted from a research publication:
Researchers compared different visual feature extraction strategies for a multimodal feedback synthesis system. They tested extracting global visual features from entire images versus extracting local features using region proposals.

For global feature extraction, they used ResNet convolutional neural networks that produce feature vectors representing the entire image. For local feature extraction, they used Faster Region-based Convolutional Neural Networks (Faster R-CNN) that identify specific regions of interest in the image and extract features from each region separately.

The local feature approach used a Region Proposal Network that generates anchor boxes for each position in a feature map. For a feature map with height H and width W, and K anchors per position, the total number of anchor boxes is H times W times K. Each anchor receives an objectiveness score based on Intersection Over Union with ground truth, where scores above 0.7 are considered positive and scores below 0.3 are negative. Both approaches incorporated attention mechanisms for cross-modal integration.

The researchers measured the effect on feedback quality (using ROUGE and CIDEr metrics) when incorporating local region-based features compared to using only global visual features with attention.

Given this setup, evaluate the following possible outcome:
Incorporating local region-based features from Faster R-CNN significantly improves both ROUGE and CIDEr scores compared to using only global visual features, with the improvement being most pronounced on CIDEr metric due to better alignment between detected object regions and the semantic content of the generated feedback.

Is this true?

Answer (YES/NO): NO